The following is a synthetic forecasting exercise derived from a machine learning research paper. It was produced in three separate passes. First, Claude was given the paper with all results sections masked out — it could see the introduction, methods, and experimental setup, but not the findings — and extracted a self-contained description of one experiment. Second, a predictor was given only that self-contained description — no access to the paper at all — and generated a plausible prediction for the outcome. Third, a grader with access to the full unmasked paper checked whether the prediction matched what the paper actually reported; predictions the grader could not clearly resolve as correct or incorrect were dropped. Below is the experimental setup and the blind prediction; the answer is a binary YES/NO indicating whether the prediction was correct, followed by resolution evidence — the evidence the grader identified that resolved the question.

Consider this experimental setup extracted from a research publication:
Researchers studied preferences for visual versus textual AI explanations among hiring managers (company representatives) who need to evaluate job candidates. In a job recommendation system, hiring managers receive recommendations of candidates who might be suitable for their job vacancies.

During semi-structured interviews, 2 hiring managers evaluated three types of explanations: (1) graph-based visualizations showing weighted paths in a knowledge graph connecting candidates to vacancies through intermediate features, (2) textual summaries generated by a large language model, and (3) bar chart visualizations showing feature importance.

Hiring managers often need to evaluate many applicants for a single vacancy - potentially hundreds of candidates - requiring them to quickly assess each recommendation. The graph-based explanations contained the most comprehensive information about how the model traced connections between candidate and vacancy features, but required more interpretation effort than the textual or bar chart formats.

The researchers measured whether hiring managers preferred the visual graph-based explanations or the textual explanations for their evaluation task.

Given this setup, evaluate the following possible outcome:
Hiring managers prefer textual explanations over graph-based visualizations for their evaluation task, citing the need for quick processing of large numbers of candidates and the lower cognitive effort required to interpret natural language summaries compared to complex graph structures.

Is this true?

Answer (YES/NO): NO